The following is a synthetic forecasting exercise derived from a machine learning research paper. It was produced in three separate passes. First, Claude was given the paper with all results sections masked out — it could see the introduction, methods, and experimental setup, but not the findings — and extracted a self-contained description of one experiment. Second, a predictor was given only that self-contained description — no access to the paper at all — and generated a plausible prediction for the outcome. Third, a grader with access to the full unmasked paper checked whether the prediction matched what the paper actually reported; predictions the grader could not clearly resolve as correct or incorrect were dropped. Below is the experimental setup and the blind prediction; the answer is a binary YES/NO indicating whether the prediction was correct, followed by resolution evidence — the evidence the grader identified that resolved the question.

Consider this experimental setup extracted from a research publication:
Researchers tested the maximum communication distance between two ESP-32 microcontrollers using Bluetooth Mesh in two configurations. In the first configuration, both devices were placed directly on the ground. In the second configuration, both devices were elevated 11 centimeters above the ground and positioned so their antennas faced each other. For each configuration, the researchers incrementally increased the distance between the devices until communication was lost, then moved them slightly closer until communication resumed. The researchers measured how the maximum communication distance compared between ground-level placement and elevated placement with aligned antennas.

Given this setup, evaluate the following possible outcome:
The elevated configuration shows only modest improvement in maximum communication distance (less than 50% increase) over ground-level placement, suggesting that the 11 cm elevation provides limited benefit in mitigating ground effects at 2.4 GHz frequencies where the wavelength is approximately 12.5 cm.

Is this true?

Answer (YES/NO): NO